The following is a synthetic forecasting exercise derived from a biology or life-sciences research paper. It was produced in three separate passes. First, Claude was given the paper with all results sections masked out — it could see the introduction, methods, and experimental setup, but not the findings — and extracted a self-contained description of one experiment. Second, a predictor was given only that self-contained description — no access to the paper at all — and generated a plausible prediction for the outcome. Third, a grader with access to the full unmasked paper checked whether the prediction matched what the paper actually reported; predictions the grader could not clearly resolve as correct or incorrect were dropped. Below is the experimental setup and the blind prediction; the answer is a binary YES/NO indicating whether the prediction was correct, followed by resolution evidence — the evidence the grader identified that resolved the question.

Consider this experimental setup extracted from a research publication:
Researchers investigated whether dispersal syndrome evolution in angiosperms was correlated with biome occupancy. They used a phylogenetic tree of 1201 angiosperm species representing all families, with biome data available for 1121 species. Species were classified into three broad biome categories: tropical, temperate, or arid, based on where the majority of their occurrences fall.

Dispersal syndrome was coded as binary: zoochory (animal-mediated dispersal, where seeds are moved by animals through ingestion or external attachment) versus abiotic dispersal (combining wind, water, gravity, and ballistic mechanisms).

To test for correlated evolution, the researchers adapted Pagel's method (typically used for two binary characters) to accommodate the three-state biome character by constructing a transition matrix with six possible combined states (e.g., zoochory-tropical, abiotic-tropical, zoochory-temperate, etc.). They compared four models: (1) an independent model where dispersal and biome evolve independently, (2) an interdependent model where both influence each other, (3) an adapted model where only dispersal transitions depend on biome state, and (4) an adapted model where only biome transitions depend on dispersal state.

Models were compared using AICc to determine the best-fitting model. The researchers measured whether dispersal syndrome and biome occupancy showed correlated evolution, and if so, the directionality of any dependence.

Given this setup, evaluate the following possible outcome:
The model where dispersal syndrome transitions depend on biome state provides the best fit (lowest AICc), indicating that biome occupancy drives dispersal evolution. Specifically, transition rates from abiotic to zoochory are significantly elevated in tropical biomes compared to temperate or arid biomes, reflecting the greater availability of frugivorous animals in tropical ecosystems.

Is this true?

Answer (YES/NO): NO